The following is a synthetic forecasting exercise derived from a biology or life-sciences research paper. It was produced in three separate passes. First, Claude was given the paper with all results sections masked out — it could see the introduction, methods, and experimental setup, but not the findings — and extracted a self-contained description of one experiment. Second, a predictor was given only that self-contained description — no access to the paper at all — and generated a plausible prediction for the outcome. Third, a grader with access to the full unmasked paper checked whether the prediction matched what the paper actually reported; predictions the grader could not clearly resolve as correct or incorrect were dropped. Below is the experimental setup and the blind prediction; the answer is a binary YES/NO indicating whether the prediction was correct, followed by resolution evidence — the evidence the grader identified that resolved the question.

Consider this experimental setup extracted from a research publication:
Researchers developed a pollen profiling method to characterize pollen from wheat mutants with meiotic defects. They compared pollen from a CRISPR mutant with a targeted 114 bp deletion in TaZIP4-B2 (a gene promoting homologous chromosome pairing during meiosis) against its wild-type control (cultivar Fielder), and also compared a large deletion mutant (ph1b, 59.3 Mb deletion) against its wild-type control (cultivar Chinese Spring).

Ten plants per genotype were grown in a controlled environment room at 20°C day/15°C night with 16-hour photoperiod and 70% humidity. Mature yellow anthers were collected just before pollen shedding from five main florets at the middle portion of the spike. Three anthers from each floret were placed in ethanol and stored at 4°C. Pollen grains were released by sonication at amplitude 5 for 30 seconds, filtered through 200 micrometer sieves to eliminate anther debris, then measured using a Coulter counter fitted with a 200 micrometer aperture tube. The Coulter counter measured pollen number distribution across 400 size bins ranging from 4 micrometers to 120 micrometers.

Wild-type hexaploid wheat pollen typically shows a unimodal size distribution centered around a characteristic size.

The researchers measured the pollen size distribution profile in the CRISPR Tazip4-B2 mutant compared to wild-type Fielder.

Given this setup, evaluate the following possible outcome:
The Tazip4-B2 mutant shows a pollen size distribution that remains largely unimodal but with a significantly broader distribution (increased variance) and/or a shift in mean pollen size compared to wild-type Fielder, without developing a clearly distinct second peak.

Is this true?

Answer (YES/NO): NO